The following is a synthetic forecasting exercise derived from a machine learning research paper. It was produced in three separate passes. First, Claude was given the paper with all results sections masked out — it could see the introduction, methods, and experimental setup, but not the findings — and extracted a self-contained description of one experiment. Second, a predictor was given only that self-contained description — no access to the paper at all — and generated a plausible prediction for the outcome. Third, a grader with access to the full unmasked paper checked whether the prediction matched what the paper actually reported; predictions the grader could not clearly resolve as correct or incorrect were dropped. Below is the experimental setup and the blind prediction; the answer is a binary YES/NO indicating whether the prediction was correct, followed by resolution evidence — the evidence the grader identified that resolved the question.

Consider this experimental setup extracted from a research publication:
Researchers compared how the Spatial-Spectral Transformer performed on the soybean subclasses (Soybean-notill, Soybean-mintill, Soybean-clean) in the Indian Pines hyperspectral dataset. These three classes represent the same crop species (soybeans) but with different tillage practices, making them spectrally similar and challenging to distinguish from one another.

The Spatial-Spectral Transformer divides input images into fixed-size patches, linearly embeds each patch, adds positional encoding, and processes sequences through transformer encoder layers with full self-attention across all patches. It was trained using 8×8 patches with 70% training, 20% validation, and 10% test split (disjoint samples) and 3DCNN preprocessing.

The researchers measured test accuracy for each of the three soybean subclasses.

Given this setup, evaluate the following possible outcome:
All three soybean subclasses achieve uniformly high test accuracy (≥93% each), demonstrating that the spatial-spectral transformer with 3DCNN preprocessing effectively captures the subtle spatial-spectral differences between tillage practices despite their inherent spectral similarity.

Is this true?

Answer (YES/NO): YES